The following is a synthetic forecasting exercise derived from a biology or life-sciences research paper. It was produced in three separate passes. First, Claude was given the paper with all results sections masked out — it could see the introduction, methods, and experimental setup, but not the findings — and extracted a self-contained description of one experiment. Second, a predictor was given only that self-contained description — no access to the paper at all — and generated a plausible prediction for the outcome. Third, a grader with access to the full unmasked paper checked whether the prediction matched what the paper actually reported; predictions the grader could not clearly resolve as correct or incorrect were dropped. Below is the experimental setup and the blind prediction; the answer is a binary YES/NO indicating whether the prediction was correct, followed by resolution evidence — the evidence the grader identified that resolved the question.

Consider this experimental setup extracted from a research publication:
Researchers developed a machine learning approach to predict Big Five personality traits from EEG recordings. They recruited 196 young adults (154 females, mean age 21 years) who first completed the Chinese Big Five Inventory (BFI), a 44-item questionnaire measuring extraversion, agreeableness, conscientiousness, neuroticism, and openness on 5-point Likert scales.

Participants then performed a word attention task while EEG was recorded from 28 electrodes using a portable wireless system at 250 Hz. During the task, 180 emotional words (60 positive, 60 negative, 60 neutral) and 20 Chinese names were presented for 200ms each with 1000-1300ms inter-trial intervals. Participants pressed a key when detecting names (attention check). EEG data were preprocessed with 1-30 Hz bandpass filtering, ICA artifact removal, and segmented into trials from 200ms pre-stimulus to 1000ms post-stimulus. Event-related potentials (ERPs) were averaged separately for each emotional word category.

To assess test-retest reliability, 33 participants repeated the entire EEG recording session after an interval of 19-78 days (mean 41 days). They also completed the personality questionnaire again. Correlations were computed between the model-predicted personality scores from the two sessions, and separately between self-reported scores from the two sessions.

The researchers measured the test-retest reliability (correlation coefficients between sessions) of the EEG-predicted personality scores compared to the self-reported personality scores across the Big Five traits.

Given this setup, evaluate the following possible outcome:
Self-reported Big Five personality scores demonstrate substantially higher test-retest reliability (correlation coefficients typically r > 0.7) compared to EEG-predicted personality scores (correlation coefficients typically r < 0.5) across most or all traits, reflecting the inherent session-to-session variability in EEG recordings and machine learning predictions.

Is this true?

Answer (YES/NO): NO